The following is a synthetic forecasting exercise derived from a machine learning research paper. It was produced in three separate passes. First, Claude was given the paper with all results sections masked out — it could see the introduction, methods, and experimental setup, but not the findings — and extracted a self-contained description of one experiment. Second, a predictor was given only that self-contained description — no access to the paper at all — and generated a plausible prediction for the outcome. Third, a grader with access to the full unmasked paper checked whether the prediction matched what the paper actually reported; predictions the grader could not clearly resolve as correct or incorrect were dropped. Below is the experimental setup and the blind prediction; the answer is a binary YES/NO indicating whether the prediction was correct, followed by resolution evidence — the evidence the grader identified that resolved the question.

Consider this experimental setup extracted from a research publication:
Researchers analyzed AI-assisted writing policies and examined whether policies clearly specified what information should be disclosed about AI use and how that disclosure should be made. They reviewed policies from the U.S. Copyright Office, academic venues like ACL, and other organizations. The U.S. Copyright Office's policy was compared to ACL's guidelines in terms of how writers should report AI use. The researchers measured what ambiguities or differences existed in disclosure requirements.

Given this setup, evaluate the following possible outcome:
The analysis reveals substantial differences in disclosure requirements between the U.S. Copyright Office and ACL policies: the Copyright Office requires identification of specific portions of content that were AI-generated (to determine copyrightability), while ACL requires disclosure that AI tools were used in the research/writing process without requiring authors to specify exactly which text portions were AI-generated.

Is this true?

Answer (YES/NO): NO